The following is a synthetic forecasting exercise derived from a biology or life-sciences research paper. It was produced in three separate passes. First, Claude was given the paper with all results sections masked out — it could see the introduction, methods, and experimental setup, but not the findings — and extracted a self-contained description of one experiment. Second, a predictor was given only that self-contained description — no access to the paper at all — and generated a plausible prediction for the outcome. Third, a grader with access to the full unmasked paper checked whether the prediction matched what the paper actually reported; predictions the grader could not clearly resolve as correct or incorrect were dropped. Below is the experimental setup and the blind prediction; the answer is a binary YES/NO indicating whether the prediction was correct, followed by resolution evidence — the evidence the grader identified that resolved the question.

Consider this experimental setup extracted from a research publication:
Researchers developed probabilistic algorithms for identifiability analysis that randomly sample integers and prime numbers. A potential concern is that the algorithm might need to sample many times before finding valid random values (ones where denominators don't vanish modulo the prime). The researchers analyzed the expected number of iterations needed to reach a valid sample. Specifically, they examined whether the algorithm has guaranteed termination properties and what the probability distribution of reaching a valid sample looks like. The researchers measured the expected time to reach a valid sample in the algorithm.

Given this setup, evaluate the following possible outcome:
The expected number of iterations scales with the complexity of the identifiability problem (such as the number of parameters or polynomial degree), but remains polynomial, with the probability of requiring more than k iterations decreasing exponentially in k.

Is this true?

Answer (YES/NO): NO